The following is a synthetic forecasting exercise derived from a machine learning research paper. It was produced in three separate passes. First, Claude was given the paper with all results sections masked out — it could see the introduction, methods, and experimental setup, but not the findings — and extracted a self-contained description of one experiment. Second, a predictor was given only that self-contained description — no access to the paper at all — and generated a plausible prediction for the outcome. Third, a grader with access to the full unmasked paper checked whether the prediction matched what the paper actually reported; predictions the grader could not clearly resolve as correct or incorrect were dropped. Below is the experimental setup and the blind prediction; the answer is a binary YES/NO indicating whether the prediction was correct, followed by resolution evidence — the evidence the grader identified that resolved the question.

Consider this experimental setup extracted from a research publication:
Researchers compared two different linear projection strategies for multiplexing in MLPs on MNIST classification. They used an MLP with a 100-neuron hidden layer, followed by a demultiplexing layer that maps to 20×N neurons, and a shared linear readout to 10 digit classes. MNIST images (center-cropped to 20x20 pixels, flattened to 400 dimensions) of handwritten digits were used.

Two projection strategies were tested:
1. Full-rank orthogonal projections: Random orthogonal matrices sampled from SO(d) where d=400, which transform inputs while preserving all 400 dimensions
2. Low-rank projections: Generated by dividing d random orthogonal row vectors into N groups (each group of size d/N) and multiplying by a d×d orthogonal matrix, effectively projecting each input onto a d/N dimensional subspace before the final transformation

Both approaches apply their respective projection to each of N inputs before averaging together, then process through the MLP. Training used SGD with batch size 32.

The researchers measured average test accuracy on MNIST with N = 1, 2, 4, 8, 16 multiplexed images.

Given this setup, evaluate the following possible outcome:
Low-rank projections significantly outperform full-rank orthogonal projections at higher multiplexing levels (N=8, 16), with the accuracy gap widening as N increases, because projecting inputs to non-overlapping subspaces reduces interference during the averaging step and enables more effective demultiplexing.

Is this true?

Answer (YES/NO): NO